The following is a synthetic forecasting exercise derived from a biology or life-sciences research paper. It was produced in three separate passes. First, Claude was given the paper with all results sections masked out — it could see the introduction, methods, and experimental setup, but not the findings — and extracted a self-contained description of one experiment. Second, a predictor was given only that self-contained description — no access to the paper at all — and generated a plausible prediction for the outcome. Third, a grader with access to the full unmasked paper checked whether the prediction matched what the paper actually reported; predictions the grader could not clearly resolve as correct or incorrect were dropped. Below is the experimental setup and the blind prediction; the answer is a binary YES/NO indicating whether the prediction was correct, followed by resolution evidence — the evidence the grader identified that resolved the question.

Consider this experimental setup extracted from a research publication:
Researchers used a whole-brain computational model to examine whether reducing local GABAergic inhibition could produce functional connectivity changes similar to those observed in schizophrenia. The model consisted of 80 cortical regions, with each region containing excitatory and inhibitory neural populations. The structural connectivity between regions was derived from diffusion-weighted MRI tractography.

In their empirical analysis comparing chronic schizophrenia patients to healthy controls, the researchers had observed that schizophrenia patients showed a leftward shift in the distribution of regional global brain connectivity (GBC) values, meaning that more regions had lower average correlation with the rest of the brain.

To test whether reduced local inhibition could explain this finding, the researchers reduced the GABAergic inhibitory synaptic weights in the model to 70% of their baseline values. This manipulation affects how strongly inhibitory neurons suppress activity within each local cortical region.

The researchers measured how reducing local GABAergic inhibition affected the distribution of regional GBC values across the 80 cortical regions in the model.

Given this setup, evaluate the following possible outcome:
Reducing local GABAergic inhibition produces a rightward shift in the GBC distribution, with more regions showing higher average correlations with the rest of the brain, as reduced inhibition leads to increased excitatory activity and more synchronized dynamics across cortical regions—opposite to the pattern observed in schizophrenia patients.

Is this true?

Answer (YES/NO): NO